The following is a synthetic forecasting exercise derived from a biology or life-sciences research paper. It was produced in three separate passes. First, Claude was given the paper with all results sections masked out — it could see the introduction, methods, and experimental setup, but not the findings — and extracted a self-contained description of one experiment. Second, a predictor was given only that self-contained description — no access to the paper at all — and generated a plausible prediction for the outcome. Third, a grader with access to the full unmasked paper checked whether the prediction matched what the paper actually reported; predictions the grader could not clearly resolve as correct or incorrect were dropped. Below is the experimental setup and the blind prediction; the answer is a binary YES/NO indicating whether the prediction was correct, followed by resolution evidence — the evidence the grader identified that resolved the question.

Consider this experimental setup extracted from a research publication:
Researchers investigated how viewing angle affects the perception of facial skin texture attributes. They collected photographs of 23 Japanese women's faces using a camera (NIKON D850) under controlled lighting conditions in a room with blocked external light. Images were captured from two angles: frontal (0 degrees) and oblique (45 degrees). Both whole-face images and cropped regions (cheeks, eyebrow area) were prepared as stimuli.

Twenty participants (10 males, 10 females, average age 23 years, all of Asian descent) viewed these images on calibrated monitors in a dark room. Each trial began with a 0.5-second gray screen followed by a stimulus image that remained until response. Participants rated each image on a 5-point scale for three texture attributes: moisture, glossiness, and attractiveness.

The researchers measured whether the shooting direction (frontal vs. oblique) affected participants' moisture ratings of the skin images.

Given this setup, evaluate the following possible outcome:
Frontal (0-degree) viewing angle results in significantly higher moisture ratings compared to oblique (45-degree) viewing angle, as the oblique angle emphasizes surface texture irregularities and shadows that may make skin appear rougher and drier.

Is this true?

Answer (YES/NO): YES